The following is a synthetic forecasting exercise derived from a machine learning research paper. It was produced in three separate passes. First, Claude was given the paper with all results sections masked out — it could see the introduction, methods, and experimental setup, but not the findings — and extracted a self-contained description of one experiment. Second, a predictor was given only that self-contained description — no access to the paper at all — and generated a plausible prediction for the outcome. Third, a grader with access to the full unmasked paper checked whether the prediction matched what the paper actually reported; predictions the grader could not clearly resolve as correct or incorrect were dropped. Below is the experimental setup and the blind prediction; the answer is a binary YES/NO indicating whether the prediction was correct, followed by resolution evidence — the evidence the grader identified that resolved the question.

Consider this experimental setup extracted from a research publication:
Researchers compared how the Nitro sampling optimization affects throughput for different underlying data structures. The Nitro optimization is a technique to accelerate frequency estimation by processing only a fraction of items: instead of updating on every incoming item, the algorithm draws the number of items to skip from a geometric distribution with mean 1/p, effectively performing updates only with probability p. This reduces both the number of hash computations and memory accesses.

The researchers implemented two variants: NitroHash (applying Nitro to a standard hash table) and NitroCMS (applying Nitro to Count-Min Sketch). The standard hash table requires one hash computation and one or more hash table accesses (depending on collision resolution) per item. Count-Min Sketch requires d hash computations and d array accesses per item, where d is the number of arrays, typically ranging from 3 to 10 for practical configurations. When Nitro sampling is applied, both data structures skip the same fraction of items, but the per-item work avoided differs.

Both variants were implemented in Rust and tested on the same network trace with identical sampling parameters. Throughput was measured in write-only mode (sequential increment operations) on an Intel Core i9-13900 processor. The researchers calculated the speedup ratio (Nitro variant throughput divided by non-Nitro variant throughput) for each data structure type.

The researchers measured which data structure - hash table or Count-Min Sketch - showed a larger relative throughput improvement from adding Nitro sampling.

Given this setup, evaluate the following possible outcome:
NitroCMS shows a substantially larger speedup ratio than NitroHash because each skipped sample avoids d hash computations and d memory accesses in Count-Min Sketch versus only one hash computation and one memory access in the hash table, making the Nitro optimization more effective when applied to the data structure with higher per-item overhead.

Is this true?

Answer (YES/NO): NO